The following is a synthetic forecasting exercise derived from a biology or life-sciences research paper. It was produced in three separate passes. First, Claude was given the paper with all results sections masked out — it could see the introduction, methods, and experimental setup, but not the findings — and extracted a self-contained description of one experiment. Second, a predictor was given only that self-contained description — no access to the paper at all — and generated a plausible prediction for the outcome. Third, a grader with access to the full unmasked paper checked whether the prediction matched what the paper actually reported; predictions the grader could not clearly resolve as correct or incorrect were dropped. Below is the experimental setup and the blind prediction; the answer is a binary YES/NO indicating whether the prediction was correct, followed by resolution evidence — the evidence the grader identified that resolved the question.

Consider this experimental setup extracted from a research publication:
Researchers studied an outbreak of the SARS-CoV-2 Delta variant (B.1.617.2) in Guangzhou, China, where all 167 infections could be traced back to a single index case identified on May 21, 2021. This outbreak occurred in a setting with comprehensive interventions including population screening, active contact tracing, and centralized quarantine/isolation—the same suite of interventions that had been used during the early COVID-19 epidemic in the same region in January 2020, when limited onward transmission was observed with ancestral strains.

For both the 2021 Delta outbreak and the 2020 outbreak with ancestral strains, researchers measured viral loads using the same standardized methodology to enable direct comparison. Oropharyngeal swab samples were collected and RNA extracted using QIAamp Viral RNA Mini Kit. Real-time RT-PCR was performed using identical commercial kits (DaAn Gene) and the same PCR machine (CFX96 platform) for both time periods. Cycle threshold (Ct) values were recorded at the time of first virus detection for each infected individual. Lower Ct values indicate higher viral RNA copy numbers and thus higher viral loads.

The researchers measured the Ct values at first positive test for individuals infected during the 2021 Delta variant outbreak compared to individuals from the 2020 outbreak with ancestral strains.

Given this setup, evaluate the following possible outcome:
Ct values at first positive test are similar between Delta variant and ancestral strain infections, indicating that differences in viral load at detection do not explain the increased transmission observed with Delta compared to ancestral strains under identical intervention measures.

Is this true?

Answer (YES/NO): NO